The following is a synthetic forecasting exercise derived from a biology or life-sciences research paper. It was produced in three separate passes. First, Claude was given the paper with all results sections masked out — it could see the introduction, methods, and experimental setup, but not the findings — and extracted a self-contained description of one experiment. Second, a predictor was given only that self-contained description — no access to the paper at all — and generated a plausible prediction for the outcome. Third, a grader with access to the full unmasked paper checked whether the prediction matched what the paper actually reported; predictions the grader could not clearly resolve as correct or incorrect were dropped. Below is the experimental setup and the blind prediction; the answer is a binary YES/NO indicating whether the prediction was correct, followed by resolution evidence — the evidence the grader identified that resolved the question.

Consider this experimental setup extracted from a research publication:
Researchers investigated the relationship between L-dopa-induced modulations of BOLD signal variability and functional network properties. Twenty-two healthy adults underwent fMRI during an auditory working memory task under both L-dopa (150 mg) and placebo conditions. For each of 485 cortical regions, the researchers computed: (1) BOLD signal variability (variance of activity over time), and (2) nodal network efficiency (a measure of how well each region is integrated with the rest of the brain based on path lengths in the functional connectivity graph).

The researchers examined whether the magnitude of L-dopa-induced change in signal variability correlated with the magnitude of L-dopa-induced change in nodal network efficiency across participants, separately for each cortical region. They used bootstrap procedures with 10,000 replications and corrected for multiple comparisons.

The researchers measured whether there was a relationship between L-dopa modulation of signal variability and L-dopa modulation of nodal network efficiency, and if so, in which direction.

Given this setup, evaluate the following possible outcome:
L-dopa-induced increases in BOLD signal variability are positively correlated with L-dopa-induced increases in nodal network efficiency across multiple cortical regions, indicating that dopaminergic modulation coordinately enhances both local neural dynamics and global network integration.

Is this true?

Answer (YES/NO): YES